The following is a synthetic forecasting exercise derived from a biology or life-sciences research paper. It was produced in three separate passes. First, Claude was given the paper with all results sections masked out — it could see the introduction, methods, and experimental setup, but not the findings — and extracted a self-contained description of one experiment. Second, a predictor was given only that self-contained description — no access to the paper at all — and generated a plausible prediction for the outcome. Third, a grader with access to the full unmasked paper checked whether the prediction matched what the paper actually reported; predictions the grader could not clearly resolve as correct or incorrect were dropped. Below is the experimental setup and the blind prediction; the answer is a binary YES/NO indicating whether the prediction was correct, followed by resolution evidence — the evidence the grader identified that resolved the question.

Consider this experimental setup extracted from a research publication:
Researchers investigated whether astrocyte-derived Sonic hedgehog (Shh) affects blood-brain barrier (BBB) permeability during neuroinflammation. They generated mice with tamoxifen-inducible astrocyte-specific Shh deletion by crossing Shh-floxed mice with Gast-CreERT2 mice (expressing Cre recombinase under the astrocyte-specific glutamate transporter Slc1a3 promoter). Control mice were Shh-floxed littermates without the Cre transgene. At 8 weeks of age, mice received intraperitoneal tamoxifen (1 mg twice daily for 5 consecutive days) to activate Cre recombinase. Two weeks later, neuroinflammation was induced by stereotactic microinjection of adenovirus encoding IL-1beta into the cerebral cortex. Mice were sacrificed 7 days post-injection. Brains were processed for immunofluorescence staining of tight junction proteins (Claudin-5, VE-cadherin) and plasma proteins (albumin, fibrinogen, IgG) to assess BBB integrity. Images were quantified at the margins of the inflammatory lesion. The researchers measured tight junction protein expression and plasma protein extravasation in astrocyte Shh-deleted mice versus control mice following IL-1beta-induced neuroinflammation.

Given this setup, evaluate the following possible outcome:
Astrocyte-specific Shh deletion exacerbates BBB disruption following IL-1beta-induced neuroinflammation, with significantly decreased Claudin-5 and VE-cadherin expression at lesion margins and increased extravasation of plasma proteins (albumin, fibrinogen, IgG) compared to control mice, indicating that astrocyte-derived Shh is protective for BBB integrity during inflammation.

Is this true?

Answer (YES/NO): NO